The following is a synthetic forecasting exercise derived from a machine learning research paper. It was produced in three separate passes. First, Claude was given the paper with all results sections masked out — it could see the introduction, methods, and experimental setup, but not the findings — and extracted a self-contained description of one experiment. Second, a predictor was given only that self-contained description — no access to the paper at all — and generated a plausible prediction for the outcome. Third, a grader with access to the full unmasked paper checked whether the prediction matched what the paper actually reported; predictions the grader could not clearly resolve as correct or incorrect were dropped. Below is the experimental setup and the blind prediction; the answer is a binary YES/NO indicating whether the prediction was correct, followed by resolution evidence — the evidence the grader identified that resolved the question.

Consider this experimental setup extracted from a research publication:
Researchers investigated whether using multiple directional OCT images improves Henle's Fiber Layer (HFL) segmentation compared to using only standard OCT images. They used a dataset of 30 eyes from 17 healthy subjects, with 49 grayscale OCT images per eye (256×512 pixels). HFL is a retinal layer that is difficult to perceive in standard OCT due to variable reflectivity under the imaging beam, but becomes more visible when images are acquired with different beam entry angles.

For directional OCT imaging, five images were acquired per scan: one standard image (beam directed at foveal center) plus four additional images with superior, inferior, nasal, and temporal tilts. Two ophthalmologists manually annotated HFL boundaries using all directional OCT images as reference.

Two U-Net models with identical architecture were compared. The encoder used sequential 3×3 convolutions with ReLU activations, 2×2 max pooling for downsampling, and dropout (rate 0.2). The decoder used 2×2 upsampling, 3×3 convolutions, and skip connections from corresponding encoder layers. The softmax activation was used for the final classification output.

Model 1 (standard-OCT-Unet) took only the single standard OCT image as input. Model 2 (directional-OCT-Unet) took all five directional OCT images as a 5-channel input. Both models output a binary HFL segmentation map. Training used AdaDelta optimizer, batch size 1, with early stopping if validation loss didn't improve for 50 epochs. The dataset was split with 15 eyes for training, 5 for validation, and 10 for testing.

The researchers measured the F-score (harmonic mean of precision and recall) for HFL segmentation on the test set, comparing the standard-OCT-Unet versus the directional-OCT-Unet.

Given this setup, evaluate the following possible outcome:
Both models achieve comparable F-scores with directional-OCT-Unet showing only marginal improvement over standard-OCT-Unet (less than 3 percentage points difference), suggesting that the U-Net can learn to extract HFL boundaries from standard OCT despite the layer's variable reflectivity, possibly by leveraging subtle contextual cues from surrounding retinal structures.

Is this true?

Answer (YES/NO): YES